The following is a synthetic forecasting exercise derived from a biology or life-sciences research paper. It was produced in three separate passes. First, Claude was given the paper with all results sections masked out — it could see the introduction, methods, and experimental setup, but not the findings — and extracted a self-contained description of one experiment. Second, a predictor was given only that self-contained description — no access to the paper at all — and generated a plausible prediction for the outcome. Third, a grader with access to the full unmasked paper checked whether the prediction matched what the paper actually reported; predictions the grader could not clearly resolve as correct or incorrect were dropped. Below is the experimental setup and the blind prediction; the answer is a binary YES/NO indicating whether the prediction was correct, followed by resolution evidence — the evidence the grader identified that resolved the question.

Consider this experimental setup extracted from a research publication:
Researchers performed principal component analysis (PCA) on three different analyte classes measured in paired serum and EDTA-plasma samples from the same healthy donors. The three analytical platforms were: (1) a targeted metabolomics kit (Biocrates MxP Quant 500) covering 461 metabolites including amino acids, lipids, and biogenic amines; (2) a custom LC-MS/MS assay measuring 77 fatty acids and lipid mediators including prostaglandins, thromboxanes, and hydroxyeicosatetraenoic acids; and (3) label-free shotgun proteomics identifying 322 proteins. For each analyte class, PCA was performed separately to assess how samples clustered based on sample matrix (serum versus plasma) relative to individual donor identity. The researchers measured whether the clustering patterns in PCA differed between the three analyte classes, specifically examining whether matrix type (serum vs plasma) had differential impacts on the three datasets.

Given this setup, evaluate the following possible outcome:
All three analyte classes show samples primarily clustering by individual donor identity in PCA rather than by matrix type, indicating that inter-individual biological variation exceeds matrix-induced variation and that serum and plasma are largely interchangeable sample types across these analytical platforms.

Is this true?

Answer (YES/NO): NO